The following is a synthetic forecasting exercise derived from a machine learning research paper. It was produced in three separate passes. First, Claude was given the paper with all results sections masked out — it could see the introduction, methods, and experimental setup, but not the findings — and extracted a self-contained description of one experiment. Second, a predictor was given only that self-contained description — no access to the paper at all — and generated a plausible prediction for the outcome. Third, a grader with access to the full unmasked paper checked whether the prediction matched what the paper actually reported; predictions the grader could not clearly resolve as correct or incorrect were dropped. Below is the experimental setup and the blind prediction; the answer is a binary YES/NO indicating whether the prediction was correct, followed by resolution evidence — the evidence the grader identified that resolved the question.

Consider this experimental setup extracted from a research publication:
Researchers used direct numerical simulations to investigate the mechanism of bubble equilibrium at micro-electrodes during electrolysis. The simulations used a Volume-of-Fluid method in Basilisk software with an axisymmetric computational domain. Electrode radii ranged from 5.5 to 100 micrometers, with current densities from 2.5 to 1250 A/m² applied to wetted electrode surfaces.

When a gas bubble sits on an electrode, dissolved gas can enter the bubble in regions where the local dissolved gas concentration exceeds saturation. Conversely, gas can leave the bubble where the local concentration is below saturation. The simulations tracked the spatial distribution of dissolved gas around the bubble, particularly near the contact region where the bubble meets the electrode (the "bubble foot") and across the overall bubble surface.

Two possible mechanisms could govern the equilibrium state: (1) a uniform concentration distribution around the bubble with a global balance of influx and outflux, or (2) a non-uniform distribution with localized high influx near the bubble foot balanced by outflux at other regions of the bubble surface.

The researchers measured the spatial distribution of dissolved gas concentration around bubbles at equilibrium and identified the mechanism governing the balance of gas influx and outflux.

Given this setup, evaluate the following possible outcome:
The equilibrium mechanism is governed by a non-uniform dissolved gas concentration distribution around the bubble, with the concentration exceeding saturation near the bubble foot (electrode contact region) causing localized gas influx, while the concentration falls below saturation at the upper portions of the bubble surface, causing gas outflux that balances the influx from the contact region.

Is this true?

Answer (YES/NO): YES